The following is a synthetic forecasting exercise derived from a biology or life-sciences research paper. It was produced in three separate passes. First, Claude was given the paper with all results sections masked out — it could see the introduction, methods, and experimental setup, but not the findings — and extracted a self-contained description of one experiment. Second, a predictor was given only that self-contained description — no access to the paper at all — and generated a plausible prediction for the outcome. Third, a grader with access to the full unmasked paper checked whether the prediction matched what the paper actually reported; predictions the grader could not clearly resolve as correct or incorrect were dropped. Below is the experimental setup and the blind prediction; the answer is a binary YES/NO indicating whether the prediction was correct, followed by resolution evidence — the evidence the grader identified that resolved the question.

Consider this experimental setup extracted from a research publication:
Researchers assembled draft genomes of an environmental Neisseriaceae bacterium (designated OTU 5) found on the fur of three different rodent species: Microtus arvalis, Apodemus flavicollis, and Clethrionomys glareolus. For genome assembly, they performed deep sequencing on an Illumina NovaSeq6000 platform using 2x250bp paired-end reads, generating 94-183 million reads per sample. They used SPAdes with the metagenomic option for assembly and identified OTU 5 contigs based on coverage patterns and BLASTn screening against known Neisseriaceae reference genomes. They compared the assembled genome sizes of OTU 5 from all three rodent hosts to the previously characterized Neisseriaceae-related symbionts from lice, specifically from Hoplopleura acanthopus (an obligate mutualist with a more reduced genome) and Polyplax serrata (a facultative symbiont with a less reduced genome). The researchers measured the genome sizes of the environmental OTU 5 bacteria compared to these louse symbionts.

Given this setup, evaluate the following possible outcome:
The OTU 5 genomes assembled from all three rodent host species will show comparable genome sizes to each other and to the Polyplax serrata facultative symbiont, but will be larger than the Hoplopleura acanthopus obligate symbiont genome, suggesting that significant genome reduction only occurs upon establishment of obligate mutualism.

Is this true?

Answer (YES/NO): NO